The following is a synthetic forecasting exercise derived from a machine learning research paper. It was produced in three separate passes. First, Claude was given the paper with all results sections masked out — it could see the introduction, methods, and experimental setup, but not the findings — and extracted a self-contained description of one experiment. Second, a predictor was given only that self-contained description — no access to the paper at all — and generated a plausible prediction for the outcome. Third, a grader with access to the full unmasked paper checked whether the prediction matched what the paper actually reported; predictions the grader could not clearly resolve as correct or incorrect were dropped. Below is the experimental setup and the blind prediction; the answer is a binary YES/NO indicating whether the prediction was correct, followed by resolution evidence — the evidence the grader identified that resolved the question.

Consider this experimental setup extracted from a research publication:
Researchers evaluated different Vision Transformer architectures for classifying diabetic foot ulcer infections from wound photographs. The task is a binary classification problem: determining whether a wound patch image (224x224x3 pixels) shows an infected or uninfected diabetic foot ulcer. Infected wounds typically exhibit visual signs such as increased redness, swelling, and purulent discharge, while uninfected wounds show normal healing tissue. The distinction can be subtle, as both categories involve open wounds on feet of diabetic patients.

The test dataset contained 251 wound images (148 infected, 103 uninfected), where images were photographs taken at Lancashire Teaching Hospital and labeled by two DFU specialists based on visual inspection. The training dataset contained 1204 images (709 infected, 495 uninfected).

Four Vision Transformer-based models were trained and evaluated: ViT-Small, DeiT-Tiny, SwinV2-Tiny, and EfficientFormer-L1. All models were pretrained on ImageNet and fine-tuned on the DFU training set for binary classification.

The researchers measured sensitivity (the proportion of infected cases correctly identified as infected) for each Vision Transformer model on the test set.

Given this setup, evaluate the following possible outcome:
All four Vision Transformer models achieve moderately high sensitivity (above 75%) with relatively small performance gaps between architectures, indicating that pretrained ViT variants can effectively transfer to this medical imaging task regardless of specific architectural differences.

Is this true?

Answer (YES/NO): NO